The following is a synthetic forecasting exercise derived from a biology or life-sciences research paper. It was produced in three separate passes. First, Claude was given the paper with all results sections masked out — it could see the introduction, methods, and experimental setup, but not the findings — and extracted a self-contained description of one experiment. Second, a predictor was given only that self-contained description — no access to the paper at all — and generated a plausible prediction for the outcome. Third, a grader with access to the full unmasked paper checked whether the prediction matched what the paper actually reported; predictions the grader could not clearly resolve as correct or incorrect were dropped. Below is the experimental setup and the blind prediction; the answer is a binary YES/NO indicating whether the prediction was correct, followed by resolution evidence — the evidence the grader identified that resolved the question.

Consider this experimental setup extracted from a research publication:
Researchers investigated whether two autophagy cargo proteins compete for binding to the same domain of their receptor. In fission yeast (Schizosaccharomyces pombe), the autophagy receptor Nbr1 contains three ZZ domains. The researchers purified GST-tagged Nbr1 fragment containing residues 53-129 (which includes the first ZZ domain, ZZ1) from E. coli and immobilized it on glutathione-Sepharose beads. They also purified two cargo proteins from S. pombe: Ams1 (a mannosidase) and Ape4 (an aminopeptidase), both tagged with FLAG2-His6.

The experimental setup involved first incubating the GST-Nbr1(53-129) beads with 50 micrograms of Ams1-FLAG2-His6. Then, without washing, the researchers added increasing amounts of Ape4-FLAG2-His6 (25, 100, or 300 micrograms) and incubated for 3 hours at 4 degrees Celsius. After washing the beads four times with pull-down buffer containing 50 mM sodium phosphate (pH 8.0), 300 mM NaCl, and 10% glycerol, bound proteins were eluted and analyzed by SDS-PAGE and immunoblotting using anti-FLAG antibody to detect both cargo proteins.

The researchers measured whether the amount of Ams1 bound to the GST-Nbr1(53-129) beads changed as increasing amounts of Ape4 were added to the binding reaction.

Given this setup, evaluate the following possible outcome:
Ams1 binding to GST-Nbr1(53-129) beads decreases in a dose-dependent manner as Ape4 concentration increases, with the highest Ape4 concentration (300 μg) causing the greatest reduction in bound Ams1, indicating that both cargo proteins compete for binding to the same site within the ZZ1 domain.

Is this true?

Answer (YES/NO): YES